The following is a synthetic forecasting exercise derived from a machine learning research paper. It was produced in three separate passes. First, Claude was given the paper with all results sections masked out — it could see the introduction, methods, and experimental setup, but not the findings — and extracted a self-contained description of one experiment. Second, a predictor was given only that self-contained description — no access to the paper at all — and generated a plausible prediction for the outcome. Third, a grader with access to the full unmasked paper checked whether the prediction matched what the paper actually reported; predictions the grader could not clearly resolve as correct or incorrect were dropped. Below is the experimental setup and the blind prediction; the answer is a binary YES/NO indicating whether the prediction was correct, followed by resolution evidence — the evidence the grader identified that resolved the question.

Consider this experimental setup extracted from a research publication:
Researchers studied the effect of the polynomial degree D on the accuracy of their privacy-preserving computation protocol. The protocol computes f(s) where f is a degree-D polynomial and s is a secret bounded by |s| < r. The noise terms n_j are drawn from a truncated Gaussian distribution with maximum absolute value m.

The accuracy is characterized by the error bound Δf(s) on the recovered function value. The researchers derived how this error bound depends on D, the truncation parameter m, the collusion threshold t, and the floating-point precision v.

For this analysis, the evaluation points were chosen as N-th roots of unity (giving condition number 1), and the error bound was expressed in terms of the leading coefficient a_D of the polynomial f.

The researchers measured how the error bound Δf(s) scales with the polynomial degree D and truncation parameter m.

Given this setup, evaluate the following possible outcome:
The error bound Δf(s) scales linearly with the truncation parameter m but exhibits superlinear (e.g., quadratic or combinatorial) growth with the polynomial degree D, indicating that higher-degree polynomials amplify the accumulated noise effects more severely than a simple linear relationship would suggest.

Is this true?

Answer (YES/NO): NO